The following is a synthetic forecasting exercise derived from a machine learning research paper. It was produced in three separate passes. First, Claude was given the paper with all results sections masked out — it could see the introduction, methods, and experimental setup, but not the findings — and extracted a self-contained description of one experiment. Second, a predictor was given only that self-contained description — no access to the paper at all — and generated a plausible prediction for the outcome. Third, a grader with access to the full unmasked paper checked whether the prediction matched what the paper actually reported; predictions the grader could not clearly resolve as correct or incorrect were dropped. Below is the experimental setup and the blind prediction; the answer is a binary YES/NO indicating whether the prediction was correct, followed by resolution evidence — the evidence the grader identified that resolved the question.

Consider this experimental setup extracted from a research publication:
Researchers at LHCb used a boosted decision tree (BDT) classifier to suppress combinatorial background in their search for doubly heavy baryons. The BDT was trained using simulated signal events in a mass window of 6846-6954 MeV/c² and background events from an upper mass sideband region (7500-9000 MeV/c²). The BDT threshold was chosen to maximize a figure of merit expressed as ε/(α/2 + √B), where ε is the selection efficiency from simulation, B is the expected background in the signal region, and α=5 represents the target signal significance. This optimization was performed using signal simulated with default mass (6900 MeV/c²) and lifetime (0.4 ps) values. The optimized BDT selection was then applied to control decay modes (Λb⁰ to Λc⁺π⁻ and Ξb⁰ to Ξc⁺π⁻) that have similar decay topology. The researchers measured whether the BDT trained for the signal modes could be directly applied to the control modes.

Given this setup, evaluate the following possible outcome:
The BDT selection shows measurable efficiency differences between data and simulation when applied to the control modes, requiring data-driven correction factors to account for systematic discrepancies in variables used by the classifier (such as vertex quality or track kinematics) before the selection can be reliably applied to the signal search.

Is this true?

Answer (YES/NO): YES